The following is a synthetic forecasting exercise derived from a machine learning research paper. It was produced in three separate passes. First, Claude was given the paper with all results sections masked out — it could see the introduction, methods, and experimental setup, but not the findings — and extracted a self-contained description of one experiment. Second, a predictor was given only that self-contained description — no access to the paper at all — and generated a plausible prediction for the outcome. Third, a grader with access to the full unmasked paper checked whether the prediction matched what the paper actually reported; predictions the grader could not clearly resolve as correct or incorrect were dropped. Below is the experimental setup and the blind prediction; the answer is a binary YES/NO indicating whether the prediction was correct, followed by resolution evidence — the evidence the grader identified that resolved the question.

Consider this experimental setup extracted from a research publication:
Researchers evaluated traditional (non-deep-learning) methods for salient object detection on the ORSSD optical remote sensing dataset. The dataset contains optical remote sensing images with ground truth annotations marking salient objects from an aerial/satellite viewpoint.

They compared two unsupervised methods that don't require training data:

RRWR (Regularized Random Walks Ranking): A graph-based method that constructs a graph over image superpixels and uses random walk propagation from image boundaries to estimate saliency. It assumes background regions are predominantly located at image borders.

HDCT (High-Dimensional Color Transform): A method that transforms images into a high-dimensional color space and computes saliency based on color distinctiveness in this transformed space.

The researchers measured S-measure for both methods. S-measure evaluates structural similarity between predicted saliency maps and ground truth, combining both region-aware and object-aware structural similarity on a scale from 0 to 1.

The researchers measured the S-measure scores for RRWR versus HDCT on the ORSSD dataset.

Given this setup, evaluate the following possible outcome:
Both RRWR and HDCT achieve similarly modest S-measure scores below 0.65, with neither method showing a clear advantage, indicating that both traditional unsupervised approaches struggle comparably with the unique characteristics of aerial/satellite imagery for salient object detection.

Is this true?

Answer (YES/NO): NO